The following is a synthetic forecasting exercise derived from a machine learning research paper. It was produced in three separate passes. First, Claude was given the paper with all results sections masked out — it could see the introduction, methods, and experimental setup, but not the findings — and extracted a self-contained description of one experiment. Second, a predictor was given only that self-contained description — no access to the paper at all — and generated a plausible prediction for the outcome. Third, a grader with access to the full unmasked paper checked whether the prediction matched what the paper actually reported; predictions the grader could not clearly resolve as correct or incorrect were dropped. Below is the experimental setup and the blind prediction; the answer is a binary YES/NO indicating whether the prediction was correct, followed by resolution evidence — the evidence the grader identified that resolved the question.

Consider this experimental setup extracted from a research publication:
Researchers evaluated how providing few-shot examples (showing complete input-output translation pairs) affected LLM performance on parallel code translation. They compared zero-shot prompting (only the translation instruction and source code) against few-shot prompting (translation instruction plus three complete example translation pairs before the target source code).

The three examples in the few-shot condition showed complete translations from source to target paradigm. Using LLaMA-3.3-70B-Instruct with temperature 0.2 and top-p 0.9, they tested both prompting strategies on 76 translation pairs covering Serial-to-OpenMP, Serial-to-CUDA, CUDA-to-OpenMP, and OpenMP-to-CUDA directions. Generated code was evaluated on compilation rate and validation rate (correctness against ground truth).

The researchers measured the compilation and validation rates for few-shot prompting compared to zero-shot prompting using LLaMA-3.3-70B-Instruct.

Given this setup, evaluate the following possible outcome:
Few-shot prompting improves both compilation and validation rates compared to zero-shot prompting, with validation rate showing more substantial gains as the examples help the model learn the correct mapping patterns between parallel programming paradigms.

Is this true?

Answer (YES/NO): NO